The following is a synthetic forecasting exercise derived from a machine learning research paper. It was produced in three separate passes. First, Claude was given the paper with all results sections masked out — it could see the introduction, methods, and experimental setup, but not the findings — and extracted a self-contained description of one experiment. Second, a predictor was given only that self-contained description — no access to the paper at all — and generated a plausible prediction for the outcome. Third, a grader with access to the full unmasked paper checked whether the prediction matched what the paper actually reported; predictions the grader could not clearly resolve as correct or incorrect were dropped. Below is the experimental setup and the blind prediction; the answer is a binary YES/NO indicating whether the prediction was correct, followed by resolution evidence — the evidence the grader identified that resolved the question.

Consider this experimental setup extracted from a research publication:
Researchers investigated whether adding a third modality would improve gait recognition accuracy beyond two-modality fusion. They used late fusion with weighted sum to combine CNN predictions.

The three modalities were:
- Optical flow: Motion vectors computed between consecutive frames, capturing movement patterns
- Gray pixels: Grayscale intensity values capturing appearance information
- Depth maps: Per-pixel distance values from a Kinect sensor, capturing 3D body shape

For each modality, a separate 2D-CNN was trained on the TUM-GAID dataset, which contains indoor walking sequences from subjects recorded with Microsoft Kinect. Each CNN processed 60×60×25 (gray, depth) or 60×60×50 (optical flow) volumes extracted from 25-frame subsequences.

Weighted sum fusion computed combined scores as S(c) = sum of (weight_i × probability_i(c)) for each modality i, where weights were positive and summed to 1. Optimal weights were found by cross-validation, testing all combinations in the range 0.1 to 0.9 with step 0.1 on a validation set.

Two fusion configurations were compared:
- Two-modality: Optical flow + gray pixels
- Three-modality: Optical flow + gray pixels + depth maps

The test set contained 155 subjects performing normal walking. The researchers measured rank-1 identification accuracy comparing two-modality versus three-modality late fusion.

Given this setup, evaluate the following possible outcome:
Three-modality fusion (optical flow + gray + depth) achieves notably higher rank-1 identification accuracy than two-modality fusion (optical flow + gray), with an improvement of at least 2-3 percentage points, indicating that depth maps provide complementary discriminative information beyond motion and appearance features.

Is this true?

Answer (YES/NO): NO